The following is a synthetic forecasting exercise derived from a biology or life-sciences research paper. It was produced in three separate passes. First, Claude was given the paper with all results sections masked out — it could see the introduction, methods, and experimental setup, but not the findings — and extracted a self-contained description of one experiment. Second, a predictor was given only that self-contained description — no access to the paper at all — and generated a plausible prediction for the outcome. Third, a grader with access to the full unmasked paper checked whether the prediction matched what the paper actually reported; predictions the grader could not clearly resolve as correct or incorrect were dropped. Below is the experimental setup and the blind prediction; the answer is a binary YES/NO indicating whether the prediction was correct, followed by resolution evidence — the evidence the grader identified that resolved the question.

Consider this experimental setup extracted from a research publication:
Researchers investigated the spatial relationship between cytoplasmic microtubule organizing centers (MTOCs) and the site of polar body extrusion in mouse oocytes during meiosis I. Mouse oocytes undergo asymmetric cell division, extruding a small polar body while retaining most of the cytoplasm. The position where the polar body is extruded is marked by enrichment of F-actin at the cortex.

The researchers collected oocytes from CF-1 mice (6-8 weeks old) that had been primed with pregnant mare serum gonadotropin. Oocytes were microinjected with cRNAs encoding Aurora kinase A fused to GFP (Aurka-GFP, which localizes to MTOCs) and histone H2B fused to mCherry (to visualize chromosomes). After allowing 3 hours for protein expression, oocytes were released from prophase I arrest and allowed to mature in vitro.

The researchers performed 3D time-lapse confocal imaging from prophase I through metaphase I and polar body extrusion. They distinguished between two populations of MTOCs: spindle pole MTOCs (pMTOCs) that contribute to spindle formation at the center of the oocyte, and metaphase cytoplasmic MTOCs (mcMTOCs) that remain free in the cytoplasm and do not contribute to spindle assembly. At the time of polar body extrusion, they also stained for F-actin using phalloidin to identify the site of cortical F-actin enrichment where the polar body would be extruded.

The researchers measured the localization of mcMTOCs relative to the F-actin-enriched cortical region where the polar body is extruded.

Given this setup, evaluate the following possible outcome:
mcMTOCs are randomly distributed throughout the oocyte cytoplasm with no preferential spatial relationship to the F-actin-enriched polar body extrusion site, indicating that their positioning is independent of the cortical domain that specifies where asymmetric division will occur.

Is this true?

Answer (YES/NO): NO